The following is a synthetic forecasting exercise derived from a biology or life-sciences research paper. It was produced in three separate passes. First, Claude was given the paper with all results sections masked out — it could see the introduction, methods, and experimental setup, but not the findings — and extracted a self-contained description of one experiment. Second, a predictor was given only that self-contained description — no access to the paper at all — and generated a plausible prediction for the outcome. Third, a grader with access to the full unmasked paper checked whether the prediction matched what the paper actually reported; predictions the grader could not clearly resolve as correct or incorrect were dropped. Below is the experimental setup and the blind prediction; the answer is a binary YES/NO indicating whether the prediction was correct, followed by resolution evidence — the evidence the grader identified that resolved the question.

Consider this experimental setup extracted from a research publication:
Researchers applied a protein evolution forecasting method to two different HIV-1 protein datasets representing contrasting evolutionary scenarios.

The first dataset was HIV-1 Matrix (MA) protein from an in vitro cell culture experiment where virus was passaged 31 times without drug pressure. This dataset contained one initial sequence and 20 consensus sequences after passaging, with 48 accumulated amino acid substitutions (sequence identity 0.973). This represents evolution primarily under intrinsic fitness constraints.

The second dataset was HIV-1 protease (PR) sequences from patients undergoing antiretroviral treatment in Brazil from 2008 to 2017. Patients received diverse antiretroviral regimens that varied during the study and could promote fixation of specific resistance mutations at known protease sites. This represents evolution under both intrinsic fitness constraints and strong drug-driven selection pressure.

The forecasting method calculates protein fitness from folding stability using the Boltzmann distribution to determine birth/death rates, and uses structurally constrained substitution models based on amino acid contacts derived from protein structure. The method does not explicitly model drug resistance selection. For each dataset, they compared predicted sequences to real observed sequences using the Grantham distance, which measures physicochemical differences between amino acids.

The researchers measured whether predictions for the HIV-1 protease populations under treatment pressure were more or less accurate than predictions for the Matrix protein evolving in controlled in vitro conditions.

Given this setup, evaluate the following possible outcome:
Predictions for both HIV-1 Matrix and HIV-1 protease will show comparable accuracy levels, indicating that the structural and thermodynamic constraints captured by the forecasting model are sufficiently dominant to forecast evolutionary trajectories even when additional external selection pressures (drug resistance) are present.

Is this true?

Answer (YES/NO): NO